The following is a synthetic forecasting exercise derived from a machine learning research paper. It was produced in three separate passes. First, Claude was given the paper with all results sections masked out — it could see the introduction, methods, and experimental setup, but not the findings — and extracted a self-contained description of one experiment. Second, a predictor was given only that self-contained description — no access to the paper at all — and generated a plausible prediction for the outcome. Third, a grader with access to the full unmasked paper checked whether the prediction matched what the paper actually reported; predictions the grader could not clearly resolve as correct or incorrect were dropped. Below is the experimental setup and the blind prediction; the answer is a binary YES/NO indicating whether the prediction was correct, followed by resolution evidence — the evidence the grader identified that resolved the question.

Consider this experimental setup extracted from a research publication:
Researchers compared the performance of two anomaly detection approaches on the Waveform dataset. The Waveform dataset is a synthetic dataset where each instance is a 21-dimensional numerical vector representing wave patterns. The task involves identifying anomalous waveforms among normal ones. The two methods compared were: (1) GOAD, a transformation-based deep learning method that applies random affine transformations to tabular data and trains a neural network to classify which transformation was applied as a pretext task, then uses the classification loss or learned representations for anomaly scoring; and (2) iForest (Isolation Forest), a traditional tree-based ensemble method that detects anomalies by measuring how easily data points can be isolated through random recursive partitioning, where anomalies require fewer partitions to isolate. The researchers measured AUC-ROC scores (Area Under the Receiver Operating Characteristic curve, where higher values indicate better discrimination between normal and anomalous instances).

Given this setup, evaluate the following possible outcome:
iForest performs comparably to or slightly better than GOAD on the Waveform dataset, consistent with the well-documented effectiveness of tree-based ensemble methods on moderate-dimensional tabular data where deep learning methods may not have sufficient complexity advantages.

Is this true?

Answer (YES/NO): NO